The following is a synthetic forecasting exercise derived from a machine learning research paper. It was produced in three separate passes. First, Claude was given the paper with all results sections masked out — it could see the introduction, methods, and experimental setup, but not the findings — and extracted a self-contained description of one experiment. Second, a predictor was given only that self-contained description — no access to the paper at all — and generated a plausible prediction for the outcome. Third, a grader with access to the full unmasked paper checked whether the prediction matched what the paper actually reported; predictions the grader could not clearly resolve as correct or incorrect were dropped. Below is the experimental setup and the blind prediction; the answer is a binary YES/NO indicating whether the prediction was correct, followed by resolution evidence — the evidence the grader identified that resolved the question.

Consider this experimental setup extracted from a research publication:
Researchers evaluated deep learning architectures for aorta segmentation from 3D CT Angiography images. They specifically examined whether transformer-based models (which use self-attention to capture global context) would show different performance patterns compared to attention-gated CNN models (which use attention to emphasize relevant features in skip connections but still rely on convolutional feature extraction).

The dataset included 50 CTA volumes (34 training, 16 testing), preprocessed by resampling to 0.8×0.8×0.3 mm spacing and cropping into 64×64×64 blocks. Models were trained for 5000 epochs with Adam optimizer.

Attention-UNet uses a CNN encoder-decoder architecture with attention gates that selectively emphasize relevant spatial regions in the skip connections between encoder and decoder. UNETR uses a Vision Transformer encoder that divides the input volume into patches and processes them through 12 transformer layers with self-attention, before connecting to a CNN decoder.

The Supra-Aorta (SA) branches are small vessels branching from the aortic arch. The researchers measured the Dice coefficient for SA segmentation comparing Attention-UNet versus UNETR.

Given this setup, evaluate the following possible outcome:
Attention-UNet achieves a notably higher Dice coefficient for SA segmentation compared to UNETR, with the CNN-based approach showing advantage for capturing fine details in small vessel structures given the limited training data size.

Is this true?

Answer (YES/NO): NO